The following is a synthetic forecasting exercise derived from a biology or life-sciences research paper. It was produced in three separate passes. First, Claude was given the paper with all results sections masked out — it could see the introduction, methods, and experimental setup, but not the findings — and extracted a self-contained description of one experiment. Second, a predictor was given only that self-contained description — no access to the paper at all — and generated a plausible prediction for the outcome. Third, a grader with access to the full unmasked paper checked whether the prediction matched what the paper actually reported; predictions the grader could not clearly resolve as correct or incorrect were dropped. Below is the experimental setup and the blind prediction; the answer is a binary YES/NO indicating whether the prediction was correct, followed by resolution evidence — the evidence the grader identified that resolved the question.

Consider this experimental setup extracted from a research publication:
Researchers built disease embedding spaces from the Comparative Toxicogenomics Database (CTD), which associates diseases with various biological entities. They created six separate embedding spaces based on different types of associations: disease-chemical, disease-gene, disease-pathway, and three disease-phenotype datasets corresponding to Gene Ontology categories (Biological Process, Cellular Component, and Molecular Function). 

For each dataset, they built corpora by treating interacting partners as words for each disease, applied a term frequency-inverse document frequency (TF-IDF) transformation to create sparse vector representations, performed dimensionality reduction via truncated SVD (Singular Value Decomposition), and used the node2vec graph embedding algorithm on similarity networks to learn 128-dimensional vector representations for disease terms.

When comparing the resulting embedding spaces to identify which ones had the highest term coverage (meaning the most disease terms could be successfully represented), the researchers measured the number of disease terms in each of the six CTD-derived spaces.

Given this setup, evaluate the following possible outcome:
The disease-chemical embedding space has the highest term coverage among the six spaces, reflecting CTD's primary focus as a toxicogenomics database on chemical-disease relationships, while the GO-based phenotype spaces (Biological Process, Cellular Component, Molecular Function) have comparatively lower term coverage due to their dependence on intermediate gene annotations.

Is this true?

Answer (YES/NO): NO